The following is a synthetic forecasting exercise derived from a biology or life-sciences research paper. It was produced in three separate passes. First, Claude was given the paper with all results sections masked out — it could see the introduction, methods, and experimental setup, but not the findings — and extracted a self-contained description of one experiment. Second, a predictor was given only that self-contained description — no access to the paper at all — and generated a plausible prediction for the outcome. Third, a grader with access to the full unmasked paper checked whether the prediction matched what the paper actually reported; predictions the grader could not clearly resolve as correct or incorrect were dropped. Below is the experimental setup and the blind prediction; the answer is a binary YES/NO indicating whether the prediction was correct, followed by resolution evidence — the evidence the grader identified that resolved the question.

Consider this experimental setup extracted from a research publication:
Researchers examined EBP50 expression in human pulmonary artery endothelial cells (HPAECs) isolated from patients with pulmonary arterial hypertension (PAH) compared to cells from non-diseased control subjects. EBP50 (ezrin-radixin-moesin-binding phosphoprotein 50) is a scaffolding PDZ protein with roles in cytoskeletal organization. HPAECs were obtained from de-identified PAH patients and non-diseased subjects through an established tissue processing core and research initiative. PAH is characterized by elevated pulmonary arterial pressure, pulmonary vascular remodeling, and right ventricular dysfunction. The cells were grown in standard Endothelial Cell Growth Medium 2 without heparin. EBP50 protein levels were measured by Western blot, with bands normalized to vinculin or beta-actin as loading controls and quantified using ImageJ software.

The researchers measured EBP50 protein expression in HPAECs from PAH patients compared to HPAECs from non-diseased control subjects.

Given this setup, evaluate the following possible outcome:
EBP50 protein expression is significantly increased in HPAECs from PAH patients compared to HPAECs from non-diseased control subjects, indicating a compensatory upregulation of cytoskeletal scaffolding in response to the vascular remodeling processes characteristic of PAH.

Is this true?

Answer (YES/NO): NO